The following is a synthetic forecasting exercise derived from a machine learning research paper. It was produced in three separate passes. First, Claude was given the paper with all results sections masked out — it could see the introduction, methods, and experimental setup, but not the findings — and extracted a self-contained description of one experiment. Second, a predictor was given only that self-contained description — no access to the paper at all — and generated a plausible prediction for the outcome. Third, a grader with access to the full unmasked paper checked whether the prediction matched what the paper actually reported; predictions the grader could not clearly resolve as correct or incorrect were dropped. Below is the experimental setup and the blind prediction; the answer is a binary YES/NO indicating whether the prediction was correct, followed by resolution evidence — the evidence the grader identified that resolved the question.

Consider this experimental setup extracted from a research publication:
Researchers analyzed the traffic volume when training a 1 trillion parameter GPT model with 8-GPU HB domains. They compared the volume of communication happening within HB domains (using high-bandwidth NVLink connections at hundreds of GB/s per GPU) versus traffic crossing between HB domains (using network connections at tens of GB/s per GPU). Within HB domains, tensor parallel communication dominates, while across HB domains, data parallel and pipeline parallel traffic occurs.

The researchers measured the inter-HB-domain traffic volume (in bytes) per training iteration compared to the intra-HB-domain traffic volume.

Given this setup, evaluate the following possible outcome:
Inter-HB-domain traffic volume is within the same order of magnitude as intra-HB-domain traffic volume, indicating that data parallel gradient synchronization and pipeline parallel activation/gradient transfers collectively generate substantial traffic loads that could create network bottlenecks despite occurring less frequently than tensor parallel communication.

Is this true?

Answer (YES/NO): NO